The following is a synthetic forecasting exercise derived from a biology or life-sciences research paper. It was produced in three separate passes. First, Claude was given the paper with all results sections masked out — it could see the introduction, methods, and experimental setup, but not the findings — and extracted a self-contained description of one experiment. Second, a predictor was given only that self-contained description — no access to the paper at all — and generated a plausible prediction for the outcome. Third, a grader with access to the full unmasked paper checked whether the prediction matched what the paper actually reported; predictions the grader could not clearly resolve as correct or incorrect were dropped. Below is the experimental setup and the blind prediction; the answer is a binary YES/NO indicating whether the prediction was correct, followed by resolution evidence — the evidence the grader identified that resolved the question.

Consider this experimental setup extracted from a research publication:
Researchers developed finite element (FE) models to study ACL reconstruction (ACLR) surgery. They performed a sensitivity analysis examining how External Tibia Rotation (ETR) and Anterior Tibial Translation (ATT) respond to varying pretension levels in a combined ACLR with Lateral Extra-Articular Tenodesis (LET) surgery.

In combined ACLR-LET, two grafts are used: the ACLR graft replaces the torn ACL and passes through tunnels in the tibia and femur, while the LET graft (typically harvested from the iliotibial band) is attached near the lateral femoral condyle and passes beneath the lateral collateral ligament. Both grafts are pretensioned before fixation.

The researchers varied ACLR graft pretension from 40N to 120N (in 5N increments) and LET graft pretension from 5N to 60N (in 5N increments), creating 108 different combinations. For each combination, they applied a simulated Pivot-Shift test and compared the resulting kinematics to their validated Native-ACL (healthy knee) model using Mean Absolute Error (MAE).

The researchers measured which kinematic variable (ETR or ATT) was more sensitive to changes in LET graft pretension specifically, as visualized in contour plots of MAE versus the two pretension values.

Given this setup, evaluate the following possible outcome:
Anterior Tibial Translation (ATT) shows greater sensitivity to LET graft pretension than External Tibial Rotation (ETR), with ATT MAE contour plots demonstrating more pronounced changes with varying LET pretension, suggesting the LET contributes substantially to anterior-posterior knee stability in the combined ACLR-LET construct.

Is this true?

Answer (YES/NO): NO